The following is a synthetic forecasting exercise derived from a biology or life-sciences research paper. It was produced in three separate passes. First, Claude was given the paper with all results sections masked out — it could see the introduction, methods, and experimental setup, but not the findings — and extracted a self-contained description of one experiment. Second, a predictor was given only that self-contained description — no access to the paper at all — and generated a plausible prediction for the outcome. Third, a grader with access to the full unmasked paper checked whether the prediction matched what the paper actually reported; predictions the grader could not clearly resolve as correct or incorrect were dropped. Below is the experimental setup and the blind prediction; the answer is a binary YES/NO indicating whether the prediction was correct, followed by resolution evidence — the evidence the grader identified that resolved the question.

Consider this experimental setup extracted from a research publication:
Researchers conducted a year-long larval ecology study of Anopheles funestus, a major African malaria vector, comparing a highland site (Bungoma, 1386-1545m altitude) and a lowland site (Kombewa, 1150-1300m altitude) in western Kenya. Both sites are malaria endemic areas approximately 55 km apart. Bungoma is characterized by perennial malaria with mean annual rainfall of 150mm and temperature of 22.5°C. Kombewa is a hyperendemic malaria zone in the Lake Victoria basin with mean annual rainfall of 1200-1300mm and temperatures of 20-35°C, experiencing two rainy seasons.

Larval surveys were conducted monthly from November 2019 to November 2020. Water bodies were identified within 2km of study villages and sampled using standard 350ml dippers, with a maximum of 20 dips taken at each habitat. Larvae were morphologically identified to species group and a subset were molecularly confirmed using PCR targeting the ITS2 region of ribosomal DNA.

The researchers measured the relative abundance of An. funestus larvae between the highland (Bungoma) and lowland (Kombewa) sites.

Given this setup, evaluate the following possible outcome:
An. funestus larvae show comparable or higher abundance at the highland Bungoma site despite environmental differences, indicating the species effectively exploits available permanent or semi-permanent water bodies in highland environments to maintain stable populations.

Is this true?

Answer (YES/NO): YES